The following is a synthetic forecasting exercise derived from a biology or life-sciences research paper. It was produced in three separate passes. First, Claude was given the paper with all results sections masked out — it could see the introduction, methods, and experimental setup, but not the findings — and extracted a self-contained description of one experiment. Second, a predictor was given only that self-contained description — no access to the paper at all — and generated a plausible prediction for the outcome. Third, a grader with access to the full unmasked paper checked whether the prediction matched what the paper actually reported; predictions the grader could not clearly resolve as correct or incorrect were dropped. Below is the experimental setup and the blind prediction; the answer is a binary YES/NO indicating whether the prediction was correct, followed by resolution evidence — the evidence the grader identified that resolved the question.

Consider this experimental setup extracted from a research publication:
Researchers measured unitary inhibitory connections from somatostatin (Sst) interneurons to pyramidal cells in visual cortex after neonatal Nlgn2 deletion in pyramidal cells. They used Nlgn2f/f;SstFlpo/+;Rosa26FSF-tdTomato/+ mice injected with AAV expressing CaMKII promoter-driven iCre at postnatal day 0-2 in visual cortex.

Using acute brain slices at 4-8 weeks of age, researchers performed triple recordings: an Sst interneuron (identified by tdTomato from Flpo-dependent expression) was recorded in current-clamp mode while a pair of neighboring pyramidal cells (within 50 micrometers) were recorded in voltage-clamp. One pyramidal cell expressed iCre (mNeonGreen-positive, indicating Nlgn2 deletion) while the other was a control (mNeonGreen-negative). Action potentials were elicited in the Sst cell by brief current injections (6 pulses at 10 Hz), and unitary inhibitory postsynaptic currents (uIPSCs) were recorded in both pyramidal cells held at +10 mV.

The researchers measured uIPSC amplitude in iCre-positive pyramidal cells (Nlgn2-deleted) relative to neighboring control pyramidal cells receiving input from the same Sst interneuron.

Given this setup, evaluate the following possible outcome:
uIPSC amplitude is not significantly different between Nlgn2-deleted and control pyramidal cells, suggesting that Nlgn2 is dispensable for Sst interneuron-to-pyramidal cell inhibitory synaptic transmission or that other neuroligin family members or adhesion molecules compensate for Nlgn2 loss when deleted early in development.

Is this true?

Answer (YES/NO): NO